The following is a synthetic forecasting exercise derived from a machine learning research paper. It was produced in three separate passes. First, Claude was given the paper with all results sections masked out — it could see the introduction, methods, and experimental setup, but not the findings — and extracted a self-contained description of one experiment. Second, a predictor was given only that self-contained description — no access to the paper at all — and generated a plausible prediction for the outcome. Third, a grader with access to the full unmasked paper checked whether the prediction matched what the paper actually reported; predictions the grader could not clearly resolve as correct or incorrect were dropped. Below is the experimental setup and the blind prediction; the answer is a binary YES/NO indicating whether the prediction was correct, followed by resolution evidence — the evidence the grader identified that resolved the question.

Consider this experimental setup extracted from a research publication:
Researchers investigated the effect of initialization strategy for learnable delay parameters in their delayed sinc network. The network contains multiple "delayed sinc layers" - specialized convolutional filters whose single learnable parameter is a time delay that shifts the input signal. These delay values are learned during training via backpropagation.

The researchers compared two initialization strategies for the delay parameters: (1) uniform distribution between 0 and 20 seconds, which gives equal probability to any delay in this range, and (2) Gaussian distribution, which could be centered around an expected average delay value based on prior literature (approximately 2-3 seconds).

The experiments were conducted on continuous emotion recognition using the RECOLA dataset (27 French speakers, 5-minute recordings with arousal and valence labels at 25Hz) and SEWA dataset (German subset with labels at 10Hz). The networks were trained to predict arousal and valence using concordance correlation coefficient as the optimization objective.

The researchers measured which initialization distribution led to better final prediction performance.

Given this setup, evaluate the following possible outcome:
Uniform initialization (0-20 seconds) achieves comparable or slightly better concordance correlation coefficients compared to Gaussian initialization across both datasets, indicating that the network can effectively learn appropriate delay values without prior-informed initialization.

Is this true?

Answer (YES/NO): YES